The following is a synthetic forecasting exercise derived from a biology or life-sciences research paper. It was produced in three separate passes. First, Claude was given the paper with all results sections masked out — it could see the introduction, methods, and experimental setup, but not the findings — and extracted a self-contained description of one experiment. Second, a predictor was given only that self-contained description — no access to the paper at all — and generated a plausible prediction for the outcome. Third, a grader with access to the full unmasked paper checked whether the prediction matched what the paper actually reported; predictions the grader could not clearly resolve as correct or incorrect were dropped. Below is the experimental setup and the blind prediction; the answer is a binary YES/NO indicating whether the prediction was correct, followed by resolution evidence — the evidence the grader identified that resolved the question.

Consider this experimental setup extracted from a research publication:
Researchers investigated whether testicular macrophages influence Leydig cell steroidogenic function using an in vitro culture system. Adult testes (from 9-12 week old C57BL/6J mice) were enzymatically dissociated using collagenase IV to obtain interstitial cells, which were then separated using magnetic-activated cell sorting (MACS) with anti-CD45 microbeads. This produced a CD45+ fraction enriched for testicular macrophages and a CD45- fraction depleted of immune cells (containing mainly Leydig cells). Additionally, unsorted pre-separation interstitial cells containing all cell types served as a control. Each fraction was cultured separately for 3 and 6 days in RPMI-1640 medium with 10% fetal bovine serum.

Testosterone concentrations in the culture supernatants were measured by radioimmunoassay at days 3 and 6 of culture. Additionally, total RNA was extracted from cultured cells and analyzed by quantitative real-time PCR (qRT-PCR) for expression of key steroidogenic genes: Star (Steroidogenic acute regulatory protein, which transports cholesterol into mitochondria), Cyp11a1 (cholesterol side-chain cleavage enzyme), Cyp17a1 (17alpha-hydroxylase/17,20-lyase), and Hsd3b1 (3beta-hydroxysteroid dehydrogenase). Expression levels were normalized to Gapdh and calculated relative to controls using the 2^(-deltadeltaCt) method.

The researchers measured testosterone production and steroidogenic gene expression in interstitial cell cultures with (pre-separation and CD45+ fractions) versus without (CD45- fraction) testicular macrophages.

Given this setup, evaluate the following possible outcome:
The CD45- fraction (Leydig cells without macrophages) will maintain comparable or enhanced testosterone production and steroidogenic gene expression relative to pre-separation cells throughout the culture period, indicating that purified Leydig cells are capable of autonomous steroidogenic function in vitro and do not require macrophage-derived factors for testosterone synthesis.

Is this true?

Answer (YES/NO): NO